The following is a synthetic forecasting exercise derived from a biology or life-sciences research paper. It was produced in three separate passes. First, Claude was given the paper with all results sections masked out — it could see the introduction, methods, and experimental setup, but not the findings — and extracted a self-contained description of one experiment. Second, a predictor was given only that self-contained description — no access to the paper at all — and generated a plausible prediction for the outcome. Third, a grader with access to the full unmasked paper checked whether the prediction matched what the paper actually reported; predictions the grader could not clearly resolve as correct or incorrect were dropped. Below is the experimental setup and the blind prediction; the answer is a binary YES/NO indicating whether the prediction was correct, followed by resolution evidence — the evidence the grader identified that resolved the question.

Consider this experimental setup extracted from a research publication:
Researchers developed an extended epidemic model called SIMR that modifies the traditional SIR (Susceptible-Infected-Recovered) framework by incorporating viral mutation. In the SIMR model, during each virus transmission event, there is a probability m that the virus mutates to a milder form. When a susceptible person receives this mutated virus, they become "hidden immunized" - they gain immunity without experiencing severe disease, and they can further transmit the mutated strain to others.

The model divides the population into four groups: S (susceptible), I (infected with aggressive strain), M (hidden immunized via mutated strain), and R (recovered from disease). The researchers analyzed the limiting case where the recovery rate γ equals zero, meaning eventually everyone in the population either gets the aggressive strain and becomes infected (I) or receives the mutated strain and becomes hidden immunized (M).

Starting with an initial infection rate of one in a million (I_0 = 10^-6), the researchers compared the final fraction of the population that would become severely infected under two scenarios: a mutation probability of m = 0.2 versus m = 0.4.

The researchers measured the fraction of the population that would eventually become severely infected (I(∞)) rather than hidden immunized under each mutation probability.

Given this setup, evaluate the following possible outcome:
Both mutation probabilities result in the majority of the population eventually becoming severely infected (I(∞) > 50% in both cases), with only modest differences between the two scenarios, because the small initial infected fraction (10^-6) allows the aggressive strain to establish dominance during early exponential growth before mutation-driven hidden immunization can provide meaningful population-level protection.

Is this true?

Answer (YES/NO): NO